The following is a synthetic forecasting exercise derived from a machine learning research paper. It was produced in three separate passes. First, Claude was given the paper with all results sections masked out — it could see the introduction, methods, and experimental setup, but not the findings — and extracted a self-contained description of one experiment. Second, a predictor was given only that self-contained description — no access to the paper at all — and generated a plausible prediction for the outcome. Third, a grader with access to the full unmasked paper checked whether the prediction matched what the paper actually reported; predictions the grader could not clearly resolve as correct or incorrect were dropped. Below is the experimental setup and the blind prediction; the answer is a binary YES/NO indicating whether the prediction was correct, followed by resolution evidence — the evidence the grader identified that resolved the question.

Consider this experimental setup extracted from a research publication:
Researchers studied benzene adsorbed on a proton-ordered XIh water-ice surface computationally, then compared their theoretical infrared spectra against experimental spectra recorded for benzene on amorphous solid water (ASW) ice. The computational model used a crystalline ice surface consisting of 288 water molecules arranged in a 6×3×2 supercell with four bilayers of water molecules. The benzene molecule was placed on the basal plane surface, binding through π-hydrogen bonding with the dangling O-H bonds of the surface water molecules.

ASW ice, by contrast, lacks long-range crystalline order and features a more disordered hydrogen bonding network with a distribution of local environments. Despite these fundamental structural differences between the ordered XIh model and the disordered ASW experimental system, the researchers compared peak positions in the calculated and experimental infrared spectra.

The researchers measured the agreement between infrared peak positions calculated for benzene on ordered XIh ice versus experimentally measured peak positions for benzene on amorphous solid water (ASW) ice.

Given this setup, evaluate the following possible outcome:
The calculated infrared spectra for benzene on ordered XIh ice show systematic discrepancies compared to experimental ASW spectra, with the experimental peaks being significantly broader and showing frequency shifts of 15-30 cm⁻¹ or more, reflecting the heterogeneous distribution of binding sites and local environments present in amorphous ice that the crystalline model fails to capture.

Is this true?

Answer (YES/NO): NO